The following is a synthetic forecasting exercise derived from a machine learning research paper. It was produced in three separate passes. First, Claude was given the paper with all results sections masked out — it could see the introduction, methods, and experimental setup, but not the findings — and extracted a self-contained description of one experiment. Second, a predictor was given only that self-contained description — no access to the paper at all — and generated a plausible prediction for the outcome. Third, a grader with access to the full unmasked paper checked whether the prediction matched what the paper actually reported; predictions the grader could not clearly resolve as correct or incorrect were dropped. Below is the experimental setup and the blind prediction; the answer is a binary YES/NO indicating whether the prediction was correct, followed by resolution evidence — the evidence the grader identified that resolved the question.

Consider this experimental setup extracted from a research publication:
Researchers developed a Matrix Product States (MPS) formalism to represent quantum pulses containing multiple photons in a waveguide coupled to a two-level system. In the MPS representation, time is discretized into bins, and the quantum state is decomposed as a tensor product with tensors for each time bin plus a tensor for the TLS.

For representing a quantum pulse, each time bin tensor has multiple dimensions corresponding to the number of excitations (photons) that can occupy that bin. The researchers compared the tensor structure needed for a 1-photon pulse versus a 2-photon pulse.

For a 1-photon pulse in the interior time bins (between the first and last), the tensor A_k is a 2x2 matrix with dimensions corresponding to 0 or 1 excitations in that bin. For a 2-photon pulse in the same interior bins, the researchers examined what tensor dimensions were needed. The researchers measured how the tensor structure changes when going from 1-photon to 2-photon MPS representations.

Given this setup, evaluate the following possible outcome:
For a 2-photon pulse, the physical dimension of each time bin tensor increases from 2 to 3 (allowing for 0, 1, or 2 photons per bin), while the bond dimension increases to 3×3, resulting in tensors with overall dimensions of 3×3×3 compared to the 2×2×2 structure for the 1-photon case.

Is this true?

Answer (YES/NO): YES